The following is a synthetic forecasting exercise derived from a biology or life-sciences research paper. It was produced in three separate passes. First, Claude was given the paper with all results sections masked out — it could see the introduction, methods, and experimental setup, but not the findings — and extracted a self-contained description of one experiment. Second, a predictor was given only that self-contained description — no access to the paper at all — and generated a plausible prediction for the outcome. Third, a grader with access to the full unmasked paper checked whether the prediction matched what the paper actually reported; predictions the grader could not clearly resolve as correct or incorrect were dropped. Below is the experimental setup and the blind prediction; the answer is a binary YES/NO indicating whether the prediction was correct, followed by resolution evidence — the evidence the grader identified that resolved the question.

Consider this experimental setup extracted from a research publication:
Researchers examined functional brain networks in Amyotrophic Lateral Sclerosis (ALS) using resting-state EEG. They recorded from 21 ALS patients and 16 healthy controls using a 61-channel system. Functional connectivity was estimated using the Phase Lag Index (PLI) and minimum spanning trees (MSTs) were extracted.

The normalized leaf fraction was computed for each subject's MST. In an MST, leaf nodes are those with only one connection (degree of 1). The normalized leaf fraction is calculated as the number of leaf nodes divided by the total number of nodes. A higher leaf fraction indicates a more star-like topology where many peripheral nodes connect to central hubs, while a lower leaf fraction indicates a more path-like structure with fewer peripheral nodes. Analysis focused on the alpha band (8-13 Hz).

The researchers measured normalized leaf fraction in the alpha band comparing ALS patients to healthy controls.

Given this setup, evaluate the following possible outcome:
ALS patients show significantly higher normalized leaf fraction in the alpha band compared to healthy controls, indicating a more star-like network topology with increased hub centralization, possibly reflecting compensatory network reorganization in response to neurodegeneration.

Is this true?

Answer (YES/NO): NO